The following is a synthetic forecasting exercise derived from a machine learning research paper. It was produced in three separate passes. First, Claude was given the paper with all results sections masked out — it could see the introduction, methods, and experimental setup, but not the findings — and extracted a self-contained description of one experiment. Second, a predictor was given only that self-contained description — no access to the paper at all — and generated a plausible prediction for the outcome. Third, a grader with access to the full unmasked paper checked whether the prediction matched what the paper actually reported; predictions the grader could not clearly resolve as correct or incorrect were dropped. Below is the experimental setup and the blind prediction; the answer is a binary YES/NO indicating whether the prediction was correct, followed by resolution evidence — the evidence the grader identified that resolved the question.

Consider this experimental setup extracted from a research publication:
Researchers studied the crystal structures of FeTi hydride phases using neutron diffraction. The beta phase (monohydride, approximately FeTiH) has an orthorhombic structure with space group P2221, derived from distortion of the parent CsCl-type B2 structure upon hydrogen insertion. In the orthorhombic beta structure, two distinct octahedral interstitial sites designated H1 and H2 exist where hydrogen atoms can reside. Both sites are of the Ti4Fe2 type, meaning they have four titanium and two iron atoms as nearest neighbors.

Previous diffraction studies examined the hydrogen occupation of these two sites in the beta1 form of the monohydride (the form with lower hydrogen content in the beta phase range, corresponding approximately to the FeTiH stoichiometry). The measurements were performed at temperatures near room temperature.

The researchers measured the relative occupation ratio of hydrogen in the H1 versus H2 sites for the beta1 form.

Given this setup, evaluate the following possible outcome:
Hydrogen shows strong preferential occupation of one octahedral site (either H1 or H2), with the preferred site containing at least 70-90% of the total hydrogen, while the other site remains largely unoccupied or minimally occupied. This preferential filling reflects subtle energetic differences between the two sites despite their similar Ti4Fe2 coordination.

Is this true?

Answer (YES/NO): YES